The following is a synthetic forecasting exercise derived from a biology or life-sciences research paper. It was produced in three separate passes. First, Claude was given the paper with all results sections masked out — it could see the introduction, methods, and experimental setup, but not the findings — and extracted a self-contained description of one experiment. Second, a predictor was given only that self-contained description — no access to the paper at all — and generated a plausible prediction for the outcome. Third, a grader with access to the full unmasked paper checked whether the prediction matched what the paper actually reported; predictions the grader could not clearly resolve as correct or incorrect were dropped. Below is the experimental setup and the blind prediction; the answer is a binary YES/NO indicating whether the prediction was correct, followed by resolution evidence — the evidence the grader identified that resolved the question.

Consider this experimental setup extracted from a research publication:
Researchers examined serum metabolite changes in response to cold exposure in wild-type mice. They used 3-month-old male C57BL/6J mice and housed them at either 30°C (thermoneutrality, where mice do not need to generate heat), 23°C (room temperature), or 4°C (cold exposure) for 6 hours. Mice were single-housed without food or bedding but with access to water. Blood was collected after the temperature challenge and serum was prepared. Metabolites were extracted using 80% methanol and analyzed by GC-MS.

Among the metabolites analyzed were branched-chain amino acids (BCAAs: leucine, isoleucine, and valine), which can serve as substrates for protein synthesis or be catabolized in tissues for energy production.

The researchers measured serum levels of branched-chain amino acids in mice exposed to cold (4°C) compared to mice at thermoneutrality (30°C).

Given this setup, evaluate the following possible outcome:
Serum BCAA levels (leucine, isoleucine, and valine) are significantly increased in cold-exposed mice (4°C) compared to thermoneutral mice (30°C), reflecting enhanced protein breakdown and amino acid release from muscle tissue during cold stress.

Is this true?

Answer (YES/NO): NO